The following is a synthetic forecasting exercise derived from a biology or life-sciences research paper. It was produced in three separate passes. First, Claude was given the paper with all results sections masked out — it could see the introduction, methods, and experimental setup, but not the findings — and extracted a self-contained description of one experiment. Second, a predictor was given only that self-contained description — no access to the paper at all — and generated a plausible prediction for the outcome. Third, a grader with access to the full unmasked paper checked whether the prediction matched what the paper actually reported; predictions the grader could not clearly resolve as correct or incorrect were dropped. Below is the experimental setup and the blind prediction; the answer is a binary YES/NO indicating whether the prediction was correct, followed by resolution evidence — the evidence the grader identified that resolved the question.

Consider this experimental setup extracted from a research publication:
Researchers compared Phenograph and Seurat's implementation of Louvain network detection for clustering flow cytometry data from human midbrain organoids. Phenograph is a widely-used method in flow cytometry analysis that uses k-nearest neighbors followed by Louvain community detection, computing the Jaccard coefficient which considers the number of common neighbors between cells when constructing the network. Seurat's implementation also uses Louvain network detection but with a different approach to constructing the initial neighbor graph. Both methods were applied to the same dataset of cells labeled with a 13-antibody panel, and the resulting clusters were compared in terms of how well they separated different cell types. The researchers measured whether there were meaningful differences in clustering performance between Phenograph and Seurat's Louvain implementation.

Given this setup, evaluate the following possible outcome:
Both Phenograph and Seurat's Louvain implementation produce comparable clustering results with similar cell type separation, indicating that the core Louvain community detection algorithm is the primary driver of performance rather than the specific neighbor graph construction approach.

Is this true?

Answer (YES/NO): NO